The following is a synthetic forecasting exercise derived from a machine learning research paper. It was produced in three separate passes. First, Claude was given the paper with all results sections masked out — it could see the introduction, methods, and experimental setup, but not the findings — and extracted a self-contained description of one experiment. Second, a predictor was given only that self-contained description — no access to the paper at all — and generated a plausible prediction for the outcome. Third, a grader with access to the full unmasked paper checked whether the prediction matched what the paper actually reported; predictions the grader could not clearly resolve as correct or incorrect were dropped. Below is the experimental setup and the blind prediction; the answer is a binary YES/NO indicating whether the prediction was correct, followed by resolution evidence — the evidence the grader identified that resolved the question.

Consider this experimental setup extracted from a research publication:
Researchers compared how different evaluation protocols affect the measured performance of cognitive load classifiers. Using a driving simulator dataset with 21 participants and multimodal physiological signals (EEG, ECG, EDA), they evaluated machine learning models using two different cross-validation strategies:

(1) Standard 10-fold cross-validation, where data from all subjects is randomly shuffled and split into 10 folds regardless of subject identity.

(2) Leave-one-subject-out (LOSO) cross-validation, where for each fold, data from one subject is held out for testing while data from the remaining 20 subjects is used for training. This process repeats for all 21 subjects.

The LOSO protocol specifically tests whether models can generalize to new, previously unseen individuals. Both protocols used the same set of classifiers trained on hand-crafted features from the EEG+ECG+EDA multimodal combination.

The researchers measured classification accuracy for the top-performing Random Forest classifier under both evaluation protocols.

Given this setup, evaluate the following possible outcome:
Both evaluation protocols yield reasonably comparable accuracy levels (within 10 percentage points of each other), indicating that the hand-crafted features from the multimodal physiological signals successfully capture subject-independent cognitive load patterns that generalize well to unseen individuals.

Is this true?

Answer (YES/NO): NO